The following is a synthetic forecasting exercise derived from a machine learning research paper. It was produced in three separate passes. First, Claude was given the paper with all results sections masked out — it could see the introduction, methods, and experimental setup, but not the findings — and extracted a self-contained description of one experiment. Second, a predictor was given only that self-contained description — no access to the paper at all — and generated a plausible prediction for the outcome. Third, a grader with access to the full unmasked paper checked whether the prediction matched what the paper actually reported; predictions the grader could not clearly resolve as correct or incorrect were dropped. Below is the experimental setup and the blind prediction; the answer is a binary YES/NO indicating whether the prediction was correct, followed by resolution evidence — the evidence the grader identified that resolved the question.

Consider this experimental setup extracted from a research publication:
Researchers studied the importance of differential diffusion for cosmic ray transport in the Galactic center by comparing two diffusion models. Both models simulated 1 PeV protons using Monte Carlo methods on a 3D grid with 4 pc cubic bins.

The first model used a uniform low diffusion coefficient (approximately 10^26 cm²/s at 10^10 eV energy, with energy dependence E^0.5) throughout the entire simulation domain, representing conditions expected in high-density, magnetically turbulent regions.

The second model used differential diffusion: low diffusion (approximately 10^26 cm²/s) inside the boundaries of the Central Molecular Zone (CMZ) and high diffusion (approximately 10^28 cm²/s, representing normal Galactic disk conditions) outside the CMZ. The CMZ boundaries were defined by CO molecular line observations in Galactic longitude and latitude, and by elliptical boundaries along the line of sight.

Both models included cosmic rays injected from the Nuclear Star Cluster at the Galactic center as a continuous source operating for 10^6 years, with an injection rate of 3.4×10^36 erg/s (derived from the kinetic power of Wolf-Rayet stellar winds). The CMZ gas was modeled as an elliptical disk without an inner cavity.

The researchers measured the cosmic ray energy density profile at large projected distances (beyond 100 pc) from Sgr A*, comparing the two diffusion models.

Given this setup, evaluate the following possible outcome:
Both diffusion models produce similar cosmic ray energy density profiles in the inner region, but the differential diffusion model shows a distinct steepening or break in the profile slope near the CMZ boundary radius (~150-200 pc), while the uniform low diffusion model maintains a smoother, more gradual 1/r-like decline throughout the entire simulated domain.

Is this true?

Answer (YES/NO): NO